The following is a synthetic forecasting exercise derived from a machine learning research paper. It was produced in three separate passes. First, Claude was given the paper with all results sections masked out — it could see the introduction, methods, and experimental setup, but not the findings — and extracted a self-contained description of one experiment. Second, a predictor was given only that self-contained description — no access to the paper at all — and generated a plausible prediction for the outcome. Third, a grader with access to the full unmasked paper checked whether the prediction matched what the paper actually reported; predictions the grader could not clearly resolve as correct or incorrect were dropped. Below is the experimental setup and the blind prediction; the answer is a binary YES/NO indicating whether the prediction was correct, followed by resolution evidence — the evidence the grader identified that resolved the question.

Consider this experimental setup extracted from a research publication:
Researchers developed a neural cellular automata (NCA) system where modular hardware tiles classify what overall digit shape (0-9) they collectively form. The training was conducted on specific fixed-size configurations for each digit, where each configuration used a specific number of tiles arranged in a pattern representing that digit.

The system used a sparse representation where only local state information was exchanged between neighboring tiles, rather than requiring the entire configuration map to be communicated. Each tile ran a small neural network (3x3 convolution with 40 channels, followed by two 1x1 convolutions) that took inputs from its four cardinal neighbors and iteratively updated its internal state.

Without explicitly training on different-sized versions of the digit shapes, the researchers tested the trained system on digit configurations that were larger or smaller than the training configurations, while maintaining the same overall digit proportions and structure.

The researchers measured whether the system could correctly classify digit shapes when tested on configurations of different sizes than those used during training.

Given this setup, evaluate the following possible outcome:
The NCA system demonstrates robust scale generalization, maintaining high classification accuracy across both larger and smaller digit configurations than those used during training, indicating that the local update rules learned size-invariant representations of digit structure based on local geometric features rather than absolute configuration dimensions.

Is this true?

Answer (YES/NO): YES